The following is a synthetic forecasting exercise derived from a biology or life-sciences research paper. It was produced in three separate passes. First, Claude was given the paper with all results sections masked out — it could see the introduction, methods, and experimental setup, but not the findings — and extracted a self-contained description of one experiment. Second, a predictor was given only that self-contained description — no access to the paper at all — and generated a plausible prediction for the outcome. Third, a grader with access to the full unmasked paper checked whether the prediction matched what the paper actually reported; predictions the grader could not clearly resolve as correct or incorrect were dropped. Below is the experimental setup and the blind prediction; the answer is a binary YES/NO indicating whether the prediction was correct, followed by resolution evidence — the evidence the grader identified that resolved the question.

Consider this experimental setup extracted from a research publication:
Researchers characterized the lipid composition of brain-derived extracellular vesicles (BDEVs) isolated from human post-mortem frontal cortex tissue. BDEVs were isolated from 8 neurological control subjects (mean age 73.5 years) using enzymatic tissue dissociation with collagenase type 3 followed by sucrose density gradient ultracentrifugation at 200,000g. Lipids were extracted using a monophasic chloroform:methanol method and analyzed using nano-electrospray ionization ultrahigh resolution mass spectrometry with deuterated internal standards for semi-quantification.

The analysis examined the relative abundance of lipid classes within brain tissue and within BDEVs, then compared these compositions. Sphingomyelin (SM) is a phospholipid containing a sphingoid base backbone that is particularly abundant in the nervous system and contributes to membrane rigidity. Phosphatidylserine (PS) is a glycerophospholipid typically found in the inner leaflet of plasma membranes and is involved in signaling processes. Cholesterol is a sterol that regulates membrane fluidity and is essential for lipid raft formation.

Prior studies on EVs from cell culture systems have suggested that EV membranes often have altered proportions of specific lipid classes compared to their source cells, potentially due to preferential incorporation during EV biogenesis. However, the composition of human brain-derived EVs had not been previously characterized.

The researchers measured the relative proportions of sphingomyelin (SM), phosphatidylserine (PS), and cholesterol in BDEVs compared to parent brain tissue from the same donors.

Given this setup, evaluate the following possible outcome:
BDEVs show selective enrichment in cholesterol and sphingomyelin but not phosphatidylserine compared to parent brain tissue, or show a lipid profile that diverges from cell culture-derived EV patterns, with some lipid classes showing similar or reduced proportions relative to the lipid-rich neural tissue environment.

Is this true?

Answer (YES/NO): YES